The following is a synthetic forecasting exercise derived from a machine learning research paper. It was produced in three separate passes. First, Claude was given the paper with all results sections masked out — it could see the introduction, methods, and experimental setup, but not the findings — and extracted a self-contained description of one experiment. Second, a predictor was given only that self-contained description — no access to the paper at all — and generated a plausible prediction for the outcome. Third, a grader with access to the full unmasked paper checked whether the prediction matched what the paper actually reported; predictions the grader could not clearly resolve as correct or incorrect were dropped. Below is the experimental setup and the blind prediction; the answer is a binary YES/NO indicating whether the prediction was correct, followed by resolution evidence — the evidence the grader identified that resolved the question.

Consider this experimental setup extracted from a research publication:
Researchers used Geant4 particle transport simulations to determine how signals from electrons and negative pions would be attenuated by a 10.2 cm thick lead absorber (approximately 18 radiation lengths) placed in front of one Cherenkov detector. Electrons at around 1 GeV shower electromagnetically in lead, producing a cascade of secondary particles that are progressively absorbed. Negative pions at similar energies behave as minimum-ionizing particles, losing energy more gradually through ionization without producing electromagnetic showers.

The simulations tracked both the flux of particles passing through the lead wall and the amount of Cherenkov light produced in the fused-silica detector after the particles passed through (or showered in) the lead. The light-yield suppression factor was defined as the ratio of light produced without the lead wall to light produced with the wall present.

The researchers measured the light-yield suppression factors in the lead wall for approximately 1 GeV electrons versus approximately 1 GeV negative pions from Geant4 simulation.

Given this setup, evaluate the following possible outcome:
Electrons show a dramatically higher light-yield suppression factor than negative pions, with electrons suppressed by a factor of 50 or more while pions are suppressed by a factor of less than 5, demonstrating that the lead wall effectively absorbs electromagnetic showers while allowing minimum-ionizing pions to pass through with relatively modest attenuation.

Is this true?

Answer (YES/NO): YES